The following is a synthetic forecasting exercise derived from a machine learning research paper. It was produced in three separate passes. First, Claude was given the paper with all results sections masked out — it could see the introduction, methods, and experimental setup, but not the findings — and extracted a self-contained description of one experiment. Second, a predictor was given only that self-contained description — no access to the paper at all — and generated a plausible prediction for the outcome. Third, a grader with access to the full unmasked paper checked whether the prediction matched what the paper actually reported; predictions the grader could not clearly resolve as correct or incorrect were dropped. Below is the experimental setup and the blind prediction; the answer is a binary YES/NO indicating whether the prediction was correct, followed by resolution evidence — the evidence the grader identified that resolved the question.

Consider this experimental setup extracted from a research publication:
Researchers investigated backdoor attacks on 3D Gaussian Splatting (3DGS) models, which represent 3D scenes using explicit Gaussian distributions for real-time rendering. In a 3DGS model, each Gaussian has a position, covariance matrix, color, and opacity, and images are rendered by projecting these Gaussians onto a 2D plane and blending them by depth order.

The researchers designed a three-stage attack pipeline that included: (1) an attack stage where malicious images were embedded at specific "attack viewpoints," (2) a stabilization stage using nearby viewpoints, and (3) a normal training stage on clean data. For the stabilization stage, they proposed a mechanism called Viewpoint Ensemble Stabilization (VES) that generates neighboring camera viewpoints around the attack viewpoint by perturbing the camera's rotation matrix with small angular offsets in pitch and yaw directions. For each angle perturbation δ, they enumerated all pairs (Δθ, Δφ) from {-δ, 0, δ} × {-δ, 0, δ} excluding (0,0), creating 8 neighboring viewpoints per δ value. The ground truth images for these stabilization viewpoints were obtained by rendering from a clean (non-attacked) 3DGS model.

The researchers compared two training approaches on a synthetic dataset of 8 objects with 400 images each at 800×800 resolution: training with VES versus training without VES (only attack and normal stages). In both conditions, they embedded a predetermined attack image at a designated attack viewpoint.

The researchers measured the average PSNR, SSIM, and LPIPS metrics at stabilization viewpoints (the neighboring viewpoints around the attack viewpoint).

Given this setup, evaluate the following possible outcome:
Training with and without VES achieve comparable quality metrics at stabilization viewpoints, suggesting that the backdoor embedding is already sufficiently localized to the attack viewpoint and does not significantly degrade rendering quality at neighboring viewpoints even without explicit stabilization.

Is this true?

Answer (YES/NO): NO